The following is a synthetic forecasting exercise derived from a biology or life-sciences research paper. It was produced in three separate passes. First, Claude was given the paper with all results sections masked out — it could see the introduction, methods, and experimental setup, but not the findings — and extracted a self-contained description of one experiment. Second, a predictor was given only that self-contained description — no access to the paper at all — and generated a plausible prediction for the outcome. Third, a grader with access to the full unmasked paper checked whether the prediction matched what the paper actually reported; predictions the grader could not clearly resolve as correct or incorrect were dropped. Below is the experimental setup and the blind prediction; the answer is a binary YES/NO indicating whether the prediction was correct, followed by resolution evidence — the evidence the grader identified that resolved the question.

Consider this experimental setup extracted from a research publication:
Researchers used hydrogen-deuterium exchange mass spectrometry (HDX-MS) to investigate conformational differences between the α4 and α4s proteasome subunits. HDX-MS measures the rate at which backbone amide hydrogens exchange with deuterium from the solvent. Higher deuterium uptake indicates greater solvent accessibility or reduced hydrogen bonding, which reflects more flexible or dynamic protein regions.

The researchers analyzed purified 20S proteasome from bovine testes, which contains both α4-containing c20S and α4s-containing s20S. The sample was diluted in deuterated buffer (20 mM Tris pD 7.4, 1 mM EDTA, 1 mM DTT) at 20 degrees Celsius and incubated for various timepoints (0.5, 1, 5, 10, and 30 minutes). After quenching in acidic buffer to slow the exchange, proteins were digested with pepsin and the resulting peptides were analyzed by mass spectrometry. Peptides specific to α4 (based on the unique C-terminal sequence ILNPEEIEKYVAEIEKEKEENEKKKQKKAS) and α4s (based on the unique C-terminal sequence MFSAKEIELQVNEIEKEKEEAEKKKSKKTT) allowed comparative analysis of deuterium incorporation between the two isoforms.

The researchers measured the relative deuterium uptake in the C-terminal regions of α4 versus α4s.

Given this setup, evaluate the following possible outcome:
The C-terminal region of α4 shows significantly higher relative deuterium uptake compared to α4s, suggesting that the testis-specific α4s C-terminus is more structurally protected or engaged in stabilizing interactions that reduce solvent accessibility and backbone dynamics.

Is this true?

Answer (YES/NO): NO